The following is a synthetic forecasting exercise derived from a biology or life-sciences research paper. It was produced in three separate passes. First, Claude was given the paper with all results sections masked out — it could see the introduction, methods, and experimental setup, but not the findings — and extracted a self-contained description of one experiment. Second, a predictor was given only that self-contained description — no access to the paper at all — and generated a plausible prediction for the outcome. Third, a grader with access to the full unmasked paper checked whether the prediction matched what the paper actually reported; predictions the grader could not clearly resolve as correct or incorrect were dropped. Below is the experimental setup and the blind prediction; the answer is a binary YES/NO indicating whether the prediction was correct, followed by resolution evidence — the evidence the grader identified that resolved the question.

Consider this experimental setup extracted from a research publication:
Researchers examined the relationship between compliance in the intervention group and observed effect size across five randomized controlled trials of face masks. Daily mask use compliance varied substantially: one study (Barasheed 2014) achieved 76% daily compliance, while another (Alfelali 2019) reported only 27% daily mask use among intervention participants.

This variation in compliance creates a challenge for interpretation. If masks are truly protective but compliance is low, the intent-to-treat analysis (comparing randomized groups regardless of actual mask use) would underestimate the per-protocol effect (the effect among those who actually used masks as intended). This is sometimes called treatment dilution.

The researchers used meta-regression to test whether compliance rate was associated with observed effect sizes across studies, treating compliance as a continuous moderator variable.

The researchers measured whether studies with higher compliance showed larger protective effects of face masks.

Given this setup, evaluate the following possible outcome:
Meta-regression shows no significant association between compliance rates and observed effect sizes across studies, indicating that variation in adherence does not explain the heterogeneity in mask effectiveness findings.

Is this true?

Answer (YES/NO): NO